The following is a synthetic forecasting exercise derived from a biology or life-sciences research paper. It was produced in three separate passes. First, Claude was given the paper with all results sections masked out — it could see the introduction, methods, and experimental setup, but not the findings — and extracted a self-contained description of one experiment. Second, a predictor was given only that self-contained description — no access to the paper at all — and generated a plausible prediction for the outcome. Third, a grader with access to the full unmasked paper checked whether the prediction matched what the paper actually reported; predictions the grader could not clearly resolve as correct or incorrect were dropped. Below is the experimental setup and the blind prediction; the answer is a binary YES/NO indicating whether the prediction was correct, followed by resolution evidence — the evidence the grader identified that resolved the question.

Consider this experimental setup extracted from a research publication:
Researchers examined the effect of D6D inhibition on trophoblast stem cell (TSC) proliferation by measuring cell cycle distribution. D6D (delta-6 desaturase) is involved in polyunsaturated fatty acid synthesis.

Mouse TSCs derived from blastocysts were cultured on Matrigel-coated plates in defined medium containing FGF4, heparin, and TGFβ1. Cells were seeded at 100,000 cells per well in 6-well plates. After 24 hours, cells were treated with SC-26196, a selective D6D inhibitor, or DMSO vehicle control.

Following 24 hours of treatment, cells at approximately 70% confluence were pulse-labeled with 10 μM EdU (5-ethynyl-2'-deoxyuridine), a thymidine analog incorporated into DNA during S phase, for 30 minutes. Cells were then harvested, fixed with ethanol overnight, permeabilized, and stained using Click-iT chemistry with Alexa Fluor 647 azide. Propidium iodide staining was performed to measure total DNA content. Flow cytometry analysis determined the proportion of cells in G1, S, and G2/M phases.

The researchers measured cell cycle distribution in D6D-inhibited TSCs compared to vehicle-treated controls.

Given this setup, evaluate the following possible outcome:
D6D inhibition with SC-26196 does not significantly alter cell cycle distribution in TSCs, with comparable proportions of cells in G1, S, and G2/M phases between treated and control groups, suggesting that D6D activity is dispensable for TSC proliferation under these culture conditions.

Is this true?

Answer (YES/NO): NO